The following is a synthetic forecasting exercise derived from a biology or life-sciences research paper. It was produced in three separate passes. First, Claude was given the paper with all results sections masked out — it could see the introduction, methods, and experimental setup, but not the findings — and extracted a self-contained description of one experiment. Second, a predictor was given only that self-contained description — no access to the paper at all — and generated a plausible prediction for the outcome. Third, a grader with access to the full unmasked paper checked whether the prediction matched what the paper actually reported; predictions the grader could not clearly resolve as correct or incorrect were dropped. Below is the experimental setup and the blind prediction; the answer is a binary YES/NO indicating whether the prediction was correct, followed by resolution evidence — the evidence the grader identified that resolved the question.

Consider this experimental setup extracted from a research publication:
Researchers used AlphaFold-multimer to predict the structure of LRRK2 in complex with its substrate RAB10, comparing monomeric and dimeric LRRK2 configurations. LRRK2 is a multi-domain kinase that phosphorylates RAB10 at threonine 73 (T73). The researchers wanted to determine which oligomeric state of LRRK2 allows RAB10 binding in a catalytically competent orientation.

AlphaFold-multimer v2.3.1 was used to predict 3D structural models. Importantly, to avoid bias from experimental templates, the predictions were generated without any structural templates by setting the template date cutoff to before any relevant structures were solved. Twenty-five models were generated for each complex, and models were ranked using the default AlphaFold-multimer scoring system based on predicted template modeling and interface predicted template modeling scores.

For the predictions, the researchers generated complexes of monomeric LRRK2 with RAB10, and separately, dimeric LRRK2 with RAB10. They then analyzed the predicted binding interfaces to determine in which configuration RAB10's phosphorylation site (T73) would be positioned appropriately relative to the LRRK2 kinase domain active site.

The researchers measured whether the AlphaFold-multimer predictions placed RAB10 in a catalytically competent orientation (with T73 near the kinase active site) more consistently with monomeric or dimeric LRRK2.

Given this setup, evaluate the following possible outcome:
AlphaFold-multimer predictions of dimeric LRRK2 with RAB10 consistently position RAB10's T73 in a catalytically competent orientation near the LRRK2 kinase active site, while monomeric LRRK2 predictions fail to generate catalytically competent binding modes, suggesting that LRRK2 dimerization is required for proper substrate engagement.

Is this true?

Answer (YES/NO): NO